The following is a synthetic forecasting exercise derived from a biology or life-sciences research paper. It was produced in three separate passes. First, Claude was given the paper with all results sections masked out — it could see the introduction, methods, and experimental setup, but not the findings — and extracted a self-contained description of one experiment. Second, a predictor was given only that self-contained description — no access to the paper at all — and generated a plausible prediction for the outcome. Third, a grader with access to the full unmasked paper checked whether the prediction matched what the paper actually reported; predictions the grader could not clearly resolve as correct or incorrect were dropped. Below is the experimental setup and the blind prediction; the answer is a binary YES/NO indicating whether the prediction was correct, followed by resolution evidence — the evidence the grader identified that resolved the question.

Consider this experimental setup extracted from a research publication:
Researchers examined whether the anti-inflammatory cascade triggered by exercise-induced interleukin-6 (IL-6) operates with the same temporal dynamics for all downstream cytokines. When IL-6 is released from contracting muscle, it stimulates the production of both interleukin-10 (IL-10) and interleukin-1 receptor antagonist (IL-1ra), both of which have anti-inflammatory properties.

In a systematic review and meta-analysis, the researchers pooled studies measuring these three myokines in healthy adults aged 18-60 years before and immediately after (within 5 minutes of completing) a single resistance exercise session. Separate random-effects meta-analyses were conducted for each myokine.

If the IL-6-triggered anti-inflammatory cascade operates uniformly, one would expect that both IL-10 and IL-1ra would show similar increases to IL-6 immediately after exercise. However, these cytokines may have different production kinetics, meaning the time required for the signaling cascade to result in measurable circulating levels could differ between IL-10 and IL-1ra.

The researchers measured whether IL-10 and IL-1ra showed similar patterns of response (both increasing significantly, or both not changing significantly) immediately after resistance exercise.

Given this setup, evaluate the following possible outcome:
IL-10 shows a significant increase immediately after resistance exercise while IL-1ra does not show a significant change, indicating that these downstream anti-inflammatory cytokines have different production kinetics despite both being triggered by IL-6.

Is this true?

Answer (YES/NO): NO